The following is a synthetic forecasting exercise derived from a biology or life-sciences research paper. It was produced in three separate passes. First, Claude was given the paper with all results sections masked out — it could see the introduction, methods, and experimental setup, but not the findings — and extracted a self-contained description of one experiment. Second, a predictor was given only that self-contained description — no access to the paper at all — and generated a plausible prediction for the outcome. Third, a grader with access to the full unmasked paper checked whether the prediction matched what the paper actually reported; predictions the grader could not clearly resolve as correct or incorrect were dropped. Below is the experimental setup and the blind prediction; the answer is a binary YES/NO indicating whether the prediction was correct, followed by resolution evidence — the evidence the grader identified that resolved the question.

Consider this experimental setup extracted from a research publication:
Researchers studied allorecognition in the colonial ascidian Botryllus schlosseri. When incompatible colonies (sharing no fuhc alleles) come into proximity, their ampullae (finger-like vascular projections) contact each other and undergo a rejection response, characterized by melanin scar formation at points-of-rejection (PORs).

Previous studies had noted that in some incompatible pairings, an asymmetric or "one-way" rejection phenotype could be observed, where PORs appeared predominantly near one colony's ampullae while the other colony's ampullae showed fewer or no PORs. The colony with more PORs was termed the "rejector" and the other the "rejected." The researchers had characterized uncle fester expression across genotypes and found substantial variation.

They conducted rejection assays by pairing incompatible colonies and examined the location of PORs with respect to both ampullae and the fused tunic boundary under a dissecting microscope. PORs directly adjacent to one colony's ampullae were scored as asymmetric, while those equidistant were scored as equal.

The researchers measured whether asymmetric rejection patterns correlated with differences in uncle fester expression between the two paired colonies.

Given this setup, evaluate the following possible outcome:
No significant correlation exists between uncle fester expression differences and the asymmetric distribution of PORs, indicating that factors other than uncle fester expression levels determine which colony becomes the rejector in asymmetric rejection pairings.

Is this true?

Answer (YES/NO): NO